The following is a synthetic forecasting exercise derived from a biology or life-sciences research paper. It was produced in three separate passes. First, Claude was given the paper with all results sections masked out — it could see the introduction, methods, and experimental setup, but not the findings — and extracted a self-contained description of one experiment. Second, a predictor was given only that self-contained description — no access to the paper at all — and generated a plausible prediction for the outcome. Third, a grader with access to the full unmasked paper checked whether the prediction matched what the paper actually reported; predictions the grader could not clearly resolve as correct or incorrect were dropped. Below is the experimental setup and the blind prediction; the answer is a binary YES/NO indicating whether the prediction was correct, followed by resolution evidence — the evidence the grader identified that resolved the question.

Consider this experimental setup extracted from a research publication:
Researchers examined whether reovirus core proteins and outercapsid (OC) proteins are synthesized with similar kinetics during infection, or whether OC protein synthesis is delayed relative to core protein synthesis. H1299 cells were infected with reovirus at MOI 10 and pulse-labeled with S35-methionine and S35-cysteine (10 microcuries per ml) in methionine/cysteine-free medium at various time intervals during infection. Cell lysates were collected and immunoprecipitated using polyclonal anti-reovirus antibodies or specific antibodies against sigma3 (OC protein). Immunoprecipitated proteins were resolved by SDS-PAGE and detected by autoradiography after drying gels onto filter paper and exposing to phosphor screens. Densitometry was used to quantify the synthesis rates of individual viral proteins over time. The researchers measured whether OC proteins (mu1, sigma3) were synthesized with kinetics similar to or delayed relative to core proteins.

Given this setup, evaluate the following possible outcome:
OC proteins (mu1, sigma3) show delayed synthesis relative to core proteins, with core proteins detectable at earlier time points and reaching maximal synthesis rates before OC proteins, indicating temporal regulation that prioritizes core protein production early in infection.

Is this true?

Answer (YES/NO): NO